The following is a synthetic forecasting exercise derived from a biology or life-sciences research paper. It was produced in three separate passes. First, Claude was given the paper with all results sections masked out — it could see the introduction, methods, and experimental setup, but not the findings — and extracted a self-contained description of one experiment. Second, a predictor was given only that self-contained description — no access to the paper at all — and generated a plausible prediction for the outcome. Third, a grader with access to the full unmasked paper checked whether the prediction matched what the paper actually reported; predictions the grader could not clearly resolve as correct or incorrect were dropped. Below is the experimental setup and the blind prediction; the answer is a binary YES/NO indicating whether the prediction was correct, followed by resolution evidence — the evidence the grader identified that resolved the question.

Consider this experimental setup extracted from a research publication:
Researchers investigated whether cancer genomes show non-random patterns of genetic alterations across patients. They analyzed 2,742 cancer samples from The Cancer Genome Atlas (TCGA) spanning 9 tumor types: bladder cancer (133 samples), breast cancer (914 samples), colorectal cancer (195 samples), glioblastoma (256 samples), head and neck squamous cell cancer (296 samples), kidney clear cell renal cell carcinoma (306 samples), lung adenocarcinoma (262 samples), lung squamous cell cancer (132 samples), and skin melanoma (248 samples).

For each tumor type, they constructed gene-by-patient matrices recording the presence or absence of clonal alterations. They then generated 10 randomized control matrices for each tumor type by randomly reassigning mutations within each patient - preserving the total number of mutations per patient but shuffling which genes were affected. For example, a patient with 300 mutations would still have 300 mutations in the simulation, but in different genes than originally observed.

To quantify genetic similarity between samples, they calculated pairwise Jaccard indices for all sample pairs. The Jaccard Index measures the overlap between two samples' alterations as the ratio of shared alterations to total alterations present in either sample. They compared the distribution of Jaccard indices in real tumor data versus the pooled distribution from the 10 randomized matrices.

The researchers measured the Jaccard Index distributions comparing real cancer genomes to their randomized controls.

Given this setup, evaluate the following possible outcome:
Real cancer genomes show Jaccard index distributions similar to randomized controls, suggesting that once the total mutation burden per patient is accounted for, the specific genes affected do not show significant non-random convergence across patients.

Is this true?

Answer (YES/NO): NO